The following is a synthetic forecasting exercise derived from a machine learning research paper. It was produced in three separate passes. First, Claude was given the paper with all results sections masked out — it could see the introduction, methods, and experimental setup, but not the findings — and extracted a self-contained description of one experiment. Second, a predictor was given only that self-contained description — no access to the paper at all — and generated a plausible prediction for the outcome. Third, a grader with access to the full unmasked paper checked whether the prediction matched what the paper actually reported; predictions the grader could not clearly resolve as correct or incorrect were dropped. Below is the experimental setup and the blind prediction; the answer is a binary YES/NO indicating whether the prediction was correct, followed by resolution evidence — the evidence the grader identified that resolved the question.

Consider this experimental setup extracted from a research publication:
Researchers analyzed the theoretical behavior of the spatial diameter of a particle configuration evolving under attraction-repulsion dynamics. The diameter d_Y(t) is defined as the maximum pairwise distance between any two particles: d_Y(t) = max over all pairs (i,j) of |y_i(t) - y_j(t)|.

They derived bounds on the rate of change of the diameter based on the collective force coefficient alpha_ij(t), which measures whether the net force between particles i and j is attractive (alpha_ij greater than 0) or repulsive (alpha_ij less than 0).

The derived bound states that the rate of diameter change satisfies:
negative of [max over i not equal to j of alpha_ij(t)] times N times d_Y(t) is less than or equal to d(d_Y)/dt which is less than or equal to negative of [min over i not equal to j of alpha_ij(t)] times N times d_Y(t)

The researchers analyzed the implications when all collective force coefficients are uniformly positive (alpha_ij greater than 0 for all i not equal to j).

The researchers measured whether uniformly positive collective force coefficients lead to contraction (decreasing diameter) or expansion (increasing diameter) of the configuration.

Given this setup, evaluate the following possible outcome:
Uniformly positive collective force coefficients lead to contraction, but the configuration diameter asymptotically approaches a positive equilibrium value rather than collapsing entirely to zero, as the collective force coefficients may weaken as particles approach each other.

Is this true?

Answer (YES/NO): NO